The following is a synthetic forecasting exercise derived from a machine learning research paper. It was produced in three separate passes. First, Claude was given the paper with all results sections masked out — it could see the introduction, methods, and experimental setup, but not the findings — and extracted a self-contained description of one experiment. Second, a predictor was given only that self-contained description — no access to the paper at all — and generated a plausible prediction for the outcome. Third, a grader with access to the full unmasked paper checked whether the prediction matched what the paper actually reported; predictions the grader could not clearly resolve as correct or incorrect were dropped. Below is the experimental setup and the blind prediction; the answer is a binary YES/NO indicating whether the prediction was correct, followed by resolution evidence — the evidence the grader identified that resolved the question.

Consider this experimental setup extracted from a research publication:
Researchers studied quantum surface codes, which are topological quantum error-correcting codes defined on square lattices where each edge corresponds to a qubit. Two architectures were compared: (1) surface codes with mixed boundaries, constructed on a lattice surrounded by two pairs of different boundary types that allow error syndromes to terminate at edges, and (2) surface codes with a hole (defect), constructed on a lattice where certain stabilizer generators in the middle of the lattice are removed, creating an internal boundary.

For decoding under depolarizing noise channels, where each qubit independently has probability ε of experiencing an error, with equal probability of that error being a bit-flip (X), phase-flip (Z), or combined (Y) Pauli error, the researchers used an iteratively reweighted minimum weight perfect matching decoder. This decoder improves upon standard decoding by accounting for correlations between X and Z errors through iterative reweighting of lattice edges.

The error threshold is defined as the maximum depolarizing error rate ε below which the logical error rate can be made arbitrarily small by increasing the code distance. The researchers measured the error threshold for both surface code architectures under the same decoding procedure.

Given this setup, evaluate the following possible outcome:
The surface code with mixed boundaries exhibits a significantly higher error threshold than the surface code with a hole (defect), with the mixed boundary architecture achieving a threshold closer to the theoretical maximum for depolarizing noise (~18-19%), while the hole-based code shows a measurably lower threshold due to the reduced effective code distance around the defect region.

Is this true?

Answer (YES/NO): NO